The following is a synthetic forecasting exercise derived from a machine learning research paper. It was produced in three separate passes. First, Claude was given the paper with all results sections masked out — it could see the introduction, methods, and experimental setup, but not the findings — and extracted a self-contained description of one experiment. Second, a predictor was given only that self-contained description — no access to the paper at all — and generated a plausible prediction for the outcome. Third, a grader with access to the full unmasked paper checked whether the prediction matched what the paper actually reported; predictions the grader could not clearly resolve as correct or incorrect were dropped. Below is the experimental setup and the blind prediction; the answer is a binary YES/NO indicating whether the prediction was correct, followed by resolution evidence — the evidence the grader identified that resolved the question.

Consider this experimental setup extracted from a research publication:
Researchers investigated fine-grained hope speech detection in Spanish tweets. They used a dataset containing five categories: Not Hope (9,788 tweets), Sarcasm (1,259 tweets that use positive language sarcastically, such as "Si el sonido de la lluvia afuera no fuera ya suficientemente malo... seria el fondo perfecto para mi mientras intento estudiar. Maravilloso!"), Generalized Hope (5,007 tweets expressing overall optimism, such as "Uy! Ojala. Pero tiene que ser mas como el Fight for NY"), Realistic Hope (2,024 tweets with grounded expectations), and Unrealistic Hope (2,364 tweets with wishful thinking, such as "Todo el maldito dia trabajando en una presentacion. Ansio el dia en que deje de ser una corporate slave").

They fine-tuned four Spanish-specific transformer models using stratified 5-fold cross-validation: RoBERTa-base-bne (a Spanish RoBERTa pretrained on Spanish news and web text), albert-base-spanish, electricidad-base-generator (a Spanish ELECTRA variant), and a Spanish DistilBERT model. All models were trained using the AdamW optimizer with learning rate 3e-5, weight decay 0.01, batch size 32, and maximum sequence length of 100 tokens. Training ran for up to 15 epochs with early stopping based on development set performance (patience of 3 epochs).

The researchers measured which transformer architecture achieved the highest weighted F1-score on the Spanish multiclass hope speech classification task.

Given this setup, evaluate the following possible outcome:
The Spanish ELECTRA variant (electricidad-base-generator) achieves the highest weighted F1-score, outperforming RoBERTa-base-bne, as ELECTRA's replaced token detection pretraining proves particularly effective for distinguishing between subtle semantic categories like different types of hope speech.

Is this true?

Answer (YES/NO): NO